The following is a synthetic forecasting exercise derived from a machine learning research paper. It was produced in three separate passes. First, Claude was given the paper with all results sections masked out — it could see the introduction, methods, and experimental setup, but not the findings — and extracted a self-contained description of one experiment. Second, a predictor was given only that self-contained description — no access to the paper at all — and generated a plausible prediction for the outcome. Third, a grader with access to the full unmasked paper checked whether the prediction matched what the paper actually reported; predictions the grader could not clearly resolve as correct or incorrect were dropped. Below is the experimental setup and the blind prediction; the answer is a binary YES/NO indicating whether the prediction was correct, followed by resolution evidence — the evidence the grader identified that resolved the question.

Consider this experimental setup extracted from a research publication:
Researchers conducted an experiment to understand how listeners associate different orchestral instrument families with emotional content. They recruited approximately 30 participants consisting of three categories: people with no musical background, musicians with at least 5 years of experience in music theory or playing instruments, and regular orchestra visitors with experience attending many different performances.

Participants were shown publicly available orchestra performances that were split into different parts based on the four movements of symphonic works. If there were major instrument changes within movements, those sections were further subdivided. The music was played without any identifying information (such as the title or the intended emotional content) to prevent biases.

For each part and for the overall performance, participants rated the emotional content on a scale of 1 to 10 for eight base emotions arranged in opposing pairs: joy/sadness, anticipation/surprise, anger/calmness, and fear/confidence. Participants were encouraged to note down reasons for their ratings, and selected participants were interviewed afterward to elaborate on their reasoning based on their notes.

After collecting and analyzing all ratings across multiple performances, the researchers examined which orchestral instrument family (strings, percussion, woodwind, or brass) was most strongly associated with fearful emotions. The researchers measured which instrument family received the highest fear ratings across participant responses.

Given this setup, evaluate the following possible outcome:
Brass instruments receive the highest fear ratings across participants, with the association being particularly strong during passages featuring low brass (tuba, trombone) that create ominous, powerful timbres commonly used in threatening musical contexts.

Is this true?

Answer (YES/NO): YES